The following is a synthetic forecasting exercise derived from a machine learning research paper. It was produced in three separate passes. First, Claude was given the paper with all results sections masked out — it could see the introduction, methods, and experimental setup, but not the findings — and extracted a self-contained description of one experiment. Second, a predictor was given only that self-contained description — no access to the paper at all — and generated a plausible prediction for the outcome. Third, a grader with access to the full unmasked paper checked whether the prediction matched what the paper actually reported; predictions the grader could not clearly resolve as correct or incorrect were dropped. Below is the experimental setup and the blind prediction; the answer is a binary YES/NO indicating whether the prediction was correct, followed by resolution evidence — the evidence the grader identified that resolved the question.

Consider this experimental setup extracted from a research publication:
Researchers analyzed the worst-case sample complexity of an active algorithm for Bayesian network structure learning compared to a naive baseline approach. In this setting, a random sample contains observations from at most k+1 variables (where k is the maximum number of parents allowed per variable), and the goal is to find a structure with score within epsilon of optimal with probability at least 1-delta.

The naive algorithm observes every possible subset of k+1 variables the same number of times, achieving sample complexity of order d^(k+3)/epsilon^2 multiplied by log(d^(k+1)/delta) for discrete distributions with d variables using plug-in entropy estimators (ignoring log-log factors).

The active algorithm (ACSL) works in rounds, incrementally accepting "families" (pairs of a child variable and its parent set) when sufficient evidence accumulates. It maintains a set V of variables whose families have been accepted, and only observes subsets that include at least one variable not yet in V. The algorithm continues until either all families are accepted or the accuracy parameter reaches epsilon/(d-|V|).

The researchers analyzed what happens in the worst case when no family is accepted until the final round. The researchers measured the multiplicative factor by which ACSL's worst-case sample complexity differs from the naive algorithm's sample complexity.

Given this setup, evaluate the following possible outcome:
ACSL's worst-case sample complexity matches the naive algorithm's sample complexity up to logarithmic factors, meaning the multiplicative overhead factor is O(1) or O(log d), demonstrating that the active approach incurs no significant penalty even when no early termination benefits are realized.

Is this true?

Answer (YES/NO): YES